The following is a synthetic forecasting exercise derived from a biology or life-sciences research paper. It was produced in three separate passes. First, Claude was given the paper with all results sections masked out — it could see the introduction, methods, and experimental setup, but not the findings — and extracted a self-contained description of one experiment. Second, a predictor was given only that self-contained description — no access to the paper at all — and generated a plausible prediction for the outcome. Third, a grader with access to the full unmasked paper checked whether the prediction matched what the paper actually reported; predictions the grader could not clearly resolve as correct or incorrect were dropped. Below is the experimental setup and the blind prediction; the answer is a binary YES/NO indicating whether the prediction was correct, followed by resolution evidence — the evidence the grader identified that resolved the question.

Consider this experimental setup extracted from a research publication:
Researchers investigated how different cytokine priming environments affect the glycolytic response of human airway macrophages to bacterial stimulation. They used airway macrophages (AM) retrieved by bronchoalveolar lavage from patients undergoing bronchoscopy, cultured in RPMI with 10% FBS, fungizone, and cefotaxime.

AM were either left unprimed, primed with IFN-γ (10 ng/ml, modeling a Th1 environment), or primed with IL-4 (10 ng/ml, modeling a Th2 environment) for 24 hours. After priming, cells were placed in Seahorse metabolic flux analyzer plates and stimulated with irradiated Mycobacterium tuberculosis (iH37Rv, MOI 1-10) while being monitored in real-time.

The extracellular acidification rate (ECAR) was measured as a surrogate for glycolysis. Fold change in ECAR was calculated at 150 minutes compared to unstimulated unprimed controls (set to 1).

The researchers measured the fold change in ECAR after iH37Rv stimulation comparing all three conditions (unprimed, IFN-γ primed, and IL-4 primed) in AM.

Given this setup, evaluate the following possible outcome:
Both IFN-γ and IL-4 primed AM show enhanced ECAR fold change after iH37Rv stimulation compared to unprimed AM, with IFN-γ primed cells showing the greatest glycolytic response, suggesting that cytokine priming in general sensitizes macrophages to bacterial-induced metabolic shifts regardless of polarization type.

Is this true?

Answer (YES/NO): NO